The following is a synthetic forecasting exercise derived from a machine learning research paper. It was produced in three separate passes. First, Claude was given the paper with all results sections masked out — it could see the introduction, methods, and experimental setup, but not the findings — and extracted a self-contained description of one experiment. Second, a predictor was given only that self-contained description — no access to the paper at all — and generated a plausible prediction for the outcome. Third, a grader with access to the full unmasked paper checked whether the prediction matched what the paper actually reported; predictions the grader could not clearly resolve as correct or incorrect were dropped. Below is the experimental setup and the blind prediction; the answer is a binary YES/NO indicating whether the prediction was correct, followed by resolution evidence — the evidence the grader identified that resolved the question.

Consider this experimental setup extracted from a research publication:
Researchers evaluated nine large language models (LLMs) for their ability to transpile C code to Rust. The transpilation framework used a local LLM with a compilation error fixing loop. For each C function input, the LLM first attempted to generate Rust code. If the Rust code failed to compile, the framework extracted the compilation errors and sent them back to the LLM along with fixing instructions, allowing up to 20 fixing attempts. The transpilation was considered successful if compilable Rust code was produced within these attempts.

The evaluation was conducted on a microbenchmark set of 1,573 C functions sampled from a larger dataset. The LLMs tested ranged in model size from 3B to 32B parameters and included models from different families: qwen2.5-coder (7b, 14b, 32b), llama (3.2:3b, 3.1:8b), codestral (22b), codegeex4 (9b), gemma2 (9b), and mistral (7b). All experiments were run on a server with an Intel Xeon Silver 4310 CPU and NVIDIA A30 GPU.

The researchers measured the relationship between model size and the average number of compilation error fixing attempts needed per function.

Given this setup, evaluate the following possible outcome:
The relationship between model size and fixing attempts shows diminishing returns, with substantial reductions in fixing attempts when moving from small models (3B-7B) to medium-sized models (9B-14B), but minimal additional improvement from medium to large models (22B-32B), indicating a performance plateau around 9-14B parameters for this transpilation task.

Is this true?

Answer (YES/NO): NO